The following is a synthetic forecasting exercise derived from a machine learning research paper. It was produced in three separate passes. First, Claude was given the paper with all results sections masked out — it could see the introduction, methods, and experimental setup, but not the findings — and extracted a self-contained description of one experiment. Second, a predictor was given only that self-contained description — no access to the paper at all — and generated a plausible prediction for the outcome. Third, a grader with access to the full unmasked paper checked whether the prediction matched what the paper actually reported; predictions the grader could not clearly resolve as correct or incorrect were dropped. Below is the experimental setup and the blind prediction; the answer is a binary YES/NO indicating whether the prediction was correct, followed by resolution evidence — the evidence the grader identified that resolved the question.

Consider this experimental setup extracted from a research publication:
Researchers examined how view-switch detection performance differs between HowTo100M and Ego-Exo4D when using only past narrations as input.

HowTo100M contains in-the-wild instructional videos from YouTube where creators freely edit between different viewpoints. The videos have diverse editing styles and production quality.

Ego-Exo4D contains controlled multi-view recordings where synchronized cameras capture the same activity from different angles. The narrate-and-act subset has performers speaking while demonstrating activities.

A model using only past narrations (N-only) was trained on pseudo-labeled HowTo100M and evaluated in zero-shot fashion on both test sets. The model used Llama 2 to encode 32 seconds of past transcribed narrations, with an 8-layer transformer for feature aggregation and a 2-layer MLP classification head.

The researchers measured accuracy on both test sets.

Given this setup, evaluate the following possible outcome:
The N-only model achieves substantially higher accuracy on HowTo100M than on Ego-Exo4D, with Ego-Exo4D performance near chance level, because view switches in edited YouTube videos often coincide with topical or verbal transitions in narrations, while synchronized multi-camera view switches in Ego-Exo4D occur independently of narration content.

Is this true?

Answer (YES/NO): YES